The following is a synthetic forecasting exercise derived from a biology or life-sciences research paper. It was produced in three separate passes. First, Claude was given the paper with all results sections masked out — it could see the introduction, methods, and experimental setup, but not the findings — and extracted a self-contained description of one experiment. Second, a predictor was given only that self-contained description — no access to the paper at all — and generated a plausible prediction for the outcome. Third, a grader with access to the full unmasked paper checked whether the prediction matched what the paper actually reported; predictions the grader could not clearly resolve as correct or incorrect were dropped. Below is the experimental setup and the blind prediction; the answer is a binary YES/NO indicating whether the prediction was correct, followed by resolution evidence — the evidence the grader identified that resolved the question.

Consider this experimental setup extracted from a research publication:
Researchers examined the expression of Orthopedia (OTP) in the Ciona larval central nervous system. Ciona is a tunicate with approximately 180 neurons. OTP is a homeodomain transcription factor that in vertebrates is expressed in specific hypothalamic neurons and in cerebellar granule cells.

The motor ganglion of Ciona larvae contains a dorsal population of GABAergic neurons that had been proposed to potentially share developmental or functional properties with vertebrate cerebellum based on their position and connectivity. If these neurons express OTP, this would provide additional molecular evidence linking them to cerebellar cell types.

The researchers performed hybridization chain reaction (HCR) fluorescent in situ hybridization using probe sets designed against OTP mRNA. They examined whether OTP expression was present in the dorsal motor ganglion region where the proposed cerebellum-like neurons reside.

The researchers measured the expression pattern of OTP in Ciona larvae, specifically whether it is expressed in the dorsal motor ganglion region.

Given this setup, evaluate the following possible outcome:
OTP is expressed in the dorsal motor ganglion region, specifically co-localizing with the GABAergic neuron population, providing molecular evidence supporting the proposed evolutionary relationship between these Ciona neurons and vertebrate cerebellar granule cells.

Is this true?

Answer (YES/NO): NO